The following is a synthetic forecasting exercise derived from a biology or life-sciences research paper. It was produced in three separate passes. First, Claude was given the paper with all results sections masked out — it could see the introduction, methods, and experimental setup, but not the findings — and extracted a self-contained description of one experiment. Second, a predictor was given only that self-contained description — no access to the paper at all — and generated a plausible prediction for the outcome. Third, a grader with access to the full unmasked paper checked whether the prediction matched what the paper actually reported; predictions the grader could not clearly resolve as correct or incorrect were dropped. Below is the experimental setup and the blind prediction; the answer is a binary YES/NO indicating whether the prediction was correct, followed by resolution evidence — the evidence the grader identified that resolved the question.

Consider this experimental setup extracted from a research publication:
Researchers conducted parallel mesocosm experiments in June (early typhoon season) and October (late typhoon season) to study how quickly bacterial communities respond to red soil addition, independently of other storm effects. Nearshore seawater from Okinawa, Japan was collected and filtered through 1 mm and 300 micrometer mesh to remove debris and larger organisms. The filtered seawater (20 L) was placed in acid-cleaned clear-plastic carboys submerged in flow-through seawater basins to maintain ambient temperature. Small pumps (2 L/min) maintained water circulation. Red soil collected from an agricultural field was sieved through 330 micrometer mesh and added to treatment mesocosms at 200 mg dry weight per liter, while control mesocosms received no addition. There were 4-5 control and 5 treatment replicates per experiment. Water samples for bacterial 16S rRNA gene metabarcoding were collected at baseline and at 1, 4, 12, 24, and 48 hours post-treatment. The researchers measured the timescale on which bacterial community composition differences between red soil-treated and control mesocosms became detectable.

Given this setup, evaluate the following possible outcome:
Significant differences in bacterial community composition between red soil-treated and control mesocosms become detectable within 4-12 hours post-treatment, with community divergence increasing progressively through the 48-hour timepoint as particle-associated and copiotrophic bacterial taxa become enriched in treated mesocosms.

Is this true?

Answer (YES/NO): NO